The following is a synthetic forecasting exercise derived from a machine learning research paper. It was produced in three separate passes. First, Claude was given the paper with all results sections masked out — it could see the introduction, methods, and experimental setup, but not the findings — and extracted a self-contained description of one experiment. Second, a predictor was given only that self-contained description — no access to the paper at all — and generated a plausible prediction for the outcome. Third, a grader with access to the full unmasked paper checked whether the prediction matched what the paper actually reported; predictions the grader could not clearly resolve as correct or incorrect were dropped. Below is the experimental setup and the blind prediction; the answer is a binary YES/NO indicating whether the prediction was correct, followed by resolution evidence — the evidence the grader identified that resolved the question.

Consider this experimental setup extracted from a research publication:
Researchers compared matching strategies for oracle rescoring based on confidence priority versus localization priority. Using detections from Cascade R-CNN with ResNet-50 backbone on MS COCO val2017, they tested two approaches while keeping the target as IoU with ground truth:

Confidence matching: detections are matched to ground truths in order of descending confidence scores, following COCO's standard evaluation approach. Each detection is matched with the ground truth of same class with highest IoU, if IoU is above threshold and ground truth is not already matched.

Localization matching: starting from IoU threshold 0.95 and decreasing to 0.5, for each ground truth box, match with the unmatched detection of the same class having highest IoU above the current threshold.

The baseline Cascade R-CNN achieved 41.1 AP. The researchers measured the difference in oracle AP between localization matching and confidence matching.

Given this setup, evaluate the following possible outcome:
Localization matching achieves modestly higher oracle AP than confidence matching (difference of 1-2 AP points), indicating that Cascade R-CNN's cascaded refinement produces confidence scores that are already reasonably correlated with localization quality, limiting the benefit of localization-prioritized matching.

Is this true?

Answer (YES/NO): NO